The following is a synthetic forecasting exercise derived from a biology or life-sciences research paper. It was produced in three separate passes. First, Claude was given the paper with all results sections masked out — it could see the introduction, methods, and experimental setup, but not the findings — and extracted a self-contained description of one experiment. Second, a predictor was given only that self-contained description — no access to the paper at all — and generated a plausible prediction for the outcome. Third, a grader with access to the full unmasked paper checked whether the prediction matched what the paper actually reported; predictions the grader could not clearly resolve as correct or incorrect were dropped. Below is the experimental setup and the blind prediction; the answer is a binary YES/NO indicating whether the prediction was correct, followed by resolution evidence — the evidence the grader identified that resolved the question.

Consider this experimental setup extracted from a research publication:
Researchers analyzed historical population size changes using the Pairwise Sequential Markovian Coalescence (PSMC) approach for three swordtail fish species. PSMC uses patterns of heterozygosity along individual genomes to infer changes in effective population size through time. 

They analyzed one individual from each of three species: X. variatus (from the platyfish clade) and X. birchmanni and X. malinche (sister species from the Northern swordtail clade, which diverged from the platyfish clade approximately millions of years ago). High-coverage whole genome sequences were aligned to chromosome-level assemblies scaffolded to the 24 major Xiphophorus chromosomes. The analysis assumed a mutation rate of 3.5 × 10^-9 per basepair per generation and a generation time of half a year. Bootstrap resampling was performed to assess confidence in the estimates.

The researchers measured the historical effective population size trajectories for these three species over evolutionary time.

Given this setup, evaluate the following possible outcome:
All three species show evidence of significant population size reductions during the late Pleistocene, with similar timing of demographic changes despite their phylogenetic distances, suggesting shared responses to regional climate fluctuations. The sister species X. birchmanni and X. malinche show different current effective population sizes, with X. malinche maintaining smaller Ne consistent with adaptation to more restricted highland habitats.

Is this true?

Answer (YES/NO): NO